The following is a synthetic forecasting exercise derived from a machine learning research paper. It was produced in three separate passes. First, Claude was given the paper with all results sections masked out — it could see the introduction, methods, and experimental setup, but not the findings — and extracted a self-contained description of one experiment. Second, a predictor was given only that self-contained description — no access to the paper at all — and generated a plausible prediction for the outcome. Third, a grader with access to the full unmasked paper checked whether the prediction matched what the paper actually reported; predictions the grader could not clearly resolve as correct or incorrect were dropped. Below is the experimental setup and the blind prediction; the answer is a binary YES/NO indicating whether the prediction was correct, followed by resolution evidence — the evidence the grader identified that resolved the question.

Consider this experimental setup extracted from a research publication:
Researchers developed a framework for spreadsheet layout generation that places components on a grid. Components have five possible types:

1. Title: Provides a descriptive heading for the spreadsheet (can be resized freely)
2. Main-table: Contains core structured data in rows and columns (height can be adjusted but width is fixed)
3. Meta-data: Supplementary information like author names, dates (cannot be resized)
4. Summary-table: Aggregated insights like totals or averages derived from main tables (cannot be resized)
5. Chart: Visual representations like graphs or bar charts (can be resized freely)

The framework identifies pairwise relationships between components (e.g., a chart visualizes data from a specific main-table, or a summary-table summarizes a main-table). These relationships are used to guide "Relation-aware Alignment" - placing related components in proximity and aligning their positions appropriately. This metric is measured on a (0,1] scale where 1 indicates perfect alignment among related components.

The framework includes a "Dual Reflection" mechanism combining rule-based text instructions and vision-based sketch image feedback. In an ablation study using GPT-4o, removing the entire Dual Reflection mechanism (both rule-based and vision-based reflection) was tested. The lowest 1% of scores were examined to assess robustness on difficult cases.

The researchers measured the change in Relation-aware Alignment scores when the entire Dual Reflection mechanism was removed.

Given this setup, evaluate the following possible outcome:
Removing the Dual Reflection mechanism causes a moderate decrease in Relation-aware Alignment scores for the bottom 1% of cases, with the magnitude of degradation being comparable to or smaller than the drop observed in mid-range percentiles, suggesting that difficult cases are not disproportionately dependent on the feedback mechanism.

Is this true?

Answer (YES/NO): NO